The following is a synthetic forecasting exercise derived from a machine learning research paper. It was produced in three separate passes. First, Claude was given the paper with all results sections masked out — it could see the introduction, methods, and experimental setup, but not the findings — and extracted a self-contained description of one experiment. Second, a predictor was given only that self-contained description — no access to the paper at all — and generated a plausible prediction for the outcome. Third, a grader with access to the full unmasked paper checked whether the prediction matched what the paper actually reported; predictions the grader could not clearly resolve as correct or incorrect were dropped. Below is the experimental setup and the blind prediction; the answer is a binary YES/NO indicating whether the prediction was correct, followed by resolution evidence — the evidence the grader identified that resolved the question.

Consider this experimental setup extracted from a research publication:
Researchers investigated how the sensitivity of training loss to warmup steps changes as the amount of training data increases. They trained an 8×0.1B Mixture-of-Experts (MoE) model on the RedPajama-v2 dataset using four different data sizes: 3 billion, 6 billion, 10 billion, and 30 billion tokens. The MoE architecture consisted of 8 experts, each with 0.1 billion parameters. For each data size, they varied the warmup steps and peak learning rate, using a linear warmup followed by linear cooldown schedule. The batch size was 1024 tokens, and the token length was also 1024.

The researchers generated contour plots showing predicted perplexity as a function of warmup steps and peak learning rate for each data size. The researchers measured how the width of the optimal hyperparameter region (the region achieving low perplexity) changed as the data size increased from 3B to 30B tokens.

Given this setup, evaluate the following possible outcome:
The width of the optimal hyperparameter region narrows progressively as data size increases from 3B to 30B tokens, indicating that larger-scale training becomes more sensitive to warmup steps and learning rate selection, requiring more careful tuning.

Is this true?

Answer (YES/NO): NO